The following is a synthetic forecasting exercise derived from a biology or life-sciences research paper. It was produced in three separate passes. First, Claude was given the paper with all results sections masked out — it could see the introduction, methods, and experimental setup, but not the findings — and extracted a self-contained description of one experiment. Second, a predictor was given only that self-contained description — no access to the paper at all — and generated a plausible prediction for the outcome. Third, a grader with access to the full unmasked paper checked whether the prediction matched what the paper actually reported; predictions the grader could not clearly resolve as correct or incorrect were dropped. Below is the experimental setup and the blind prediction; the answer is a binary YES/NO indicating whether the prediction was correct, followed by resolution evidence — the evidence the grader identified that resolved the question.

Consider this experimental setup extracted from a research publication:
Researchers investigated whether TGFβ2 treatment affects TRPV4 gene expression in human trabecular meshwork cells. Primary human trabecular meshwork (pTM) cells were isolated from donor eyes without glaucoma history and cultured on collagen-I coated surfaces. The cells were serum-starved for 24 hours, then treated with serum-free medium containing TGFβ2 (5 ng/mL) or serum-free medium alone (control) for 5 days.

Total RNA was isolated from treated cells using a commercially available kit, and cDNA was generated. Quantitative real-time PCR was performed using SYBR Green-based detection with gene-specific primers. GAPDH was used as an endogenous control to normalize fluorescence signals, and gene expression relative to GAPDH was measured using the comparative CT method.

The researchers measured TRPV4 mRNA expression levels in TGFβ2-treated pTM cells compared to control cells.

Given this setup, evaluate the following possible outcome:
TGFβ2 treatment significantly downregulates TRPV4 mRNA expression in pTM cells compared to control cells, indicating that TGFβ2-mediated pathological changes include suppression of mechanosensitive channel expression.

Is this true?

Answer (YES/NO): NO